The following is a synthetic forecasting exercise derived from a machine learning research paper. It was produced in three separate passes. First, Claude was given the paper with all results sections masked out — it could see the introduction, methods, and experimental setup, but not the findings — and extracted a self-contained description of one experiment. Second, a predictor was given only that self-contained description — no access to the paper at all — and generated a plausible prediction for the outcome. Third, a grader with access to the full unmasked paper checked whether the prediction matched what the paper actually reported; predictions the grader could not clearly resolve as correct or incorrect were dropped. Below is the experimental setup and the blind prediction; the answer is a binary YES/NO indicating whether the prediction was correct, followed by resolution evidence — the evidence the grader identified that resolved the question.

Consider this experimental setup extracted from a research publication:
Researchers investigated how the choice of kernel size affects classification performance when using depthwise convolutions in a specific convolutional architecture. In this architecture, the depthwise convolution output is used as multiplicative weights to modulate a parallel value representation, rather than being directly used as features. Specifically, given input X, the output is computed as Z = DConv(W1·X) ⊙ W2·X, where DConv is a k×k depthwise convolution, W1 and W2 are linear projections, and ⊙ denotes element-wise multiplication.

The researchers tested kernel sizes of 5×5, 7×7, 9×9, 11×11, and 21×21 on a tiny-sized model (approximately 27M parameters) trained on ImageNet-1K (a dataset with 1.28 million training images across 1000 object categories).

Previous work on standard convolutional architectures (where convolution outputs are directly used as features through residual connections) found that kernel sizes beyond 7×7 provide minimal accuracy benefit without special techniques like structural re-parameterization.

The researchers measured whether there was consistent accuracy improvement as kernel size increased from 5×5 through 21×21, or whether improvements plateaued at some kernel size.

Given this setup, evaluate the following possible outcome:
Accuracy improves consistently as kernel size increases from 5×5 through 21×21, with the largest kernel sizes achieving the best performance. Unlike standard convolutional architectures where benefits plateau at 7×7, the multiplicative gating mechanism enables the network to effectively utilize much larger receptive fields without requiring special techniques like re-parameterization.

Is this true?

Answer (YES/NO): YES